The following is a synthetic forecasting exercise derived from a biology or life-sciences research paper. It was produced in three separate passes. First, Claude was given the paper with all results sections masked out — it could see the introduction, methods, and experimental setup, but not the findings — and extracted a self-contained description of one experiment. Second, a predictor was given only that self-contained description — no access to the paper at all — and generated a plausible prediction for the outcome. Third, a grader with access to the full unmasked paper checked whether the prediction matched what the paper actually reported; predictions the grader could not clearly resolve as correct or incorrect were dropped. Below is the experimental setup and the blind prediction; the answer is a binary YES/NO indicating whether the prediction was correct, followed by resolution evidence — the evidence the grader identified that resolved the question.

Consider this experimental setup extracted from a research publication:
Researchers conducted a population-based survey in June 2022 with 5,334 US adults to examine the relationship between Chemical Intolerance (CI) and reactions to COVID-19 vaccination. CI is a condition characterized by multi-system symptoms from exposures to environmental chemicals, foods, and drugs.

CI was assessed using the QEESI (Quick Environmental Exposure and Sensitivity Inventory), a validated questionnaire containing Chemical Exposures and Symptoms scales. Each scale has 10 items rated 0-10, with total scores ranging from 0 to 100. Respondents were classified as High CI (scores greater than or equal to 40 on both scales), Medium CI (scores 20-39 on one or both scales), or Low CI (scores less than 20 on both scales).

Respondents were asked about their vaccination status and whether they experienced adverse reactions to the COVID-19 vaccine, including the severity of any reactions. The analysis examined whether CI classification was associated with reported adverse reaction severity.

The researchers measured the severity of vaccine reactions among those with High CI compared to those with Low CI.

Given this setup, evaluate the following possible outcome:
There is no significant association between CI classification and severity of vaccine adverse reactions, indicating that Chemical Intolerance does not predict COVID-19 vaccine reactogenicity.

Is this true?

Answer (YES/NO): NO